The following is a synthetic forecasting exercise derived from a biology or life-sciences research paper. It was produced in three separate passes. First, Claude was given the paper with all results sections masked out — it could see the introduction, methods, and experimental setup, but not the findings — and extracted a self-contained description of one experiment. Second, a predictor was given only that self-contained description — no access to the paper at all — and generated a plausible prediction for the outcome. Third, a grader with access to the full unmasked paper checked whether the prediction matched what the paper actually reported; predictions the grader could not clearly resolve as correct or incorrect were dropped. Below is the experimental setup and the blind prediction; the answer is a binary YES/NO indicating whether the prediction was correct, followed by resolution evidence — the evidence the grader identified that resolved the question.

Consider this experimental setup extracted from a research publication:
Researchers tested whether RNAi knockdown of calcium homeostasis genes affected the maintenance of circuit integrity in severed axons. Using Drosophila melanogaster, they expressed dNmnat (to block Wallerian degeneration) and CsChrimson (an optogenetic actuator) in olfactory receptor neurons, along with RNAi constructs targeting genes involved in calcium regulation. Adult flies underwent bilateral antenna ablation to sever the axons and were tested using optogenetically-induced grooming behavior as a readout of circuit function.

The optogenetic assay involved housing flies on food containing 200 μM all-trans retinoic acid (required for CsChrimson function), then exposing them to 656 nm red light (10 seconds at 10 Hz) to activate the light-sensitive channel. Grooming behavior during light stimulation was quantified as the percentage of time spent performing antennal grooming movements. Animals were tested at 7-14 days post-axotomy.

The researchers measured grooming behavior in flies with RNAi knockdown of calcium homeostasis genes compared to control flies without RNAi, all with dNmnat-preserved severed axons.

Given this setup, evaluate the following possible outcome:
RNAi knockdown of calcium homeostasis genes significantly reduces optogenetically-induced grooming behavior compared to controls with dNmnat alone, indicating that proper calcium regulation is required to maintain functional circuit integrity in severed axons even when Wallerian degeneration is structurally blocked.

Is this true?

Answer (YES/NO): YES